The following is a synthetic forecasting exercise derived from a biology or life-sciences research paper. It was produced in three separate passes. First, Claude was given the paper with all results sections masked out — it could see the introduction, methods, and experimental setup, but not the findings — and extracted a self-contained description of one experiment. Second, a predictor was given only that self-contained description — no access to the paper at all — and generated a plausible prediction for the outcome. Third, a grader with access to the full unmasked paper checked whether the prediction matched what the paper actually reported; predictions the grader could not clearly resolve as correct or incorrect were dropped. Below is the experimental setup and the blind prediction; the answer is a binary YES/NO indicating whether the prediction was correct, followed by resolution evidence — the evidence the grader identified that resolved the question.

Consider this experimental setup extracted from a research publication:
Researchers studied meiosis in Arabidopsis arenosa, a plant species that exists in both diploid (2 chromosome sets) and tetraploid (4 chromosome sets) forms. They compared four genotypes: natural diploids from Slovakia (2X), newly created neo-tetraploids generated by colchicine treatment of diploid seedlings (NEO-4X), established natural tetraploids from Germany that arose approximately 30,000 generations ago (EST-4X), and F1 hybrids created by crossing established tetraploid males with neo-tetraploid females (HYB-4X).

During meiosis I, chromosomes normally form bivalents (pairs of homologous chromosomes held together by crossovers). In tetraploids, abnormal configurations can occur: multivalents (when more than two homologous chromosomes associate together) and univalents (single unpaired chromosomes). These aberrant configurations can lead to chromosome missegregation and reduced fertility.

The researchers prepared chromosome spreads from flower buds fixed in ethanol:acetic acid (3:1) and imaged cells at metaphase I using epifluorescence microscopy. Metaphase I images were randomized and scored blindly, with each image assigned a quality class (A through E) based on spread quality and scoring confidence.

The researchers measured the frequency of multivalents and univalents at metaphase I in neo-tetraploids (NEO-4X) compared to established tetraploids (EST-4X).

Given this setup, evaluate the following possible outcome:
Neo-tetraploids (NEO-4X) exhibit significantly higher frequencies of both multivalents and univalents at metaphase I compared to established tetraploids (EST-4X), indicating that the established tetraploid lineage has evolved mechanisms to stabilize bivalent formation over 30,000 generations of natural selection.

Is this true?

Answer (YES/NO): YES